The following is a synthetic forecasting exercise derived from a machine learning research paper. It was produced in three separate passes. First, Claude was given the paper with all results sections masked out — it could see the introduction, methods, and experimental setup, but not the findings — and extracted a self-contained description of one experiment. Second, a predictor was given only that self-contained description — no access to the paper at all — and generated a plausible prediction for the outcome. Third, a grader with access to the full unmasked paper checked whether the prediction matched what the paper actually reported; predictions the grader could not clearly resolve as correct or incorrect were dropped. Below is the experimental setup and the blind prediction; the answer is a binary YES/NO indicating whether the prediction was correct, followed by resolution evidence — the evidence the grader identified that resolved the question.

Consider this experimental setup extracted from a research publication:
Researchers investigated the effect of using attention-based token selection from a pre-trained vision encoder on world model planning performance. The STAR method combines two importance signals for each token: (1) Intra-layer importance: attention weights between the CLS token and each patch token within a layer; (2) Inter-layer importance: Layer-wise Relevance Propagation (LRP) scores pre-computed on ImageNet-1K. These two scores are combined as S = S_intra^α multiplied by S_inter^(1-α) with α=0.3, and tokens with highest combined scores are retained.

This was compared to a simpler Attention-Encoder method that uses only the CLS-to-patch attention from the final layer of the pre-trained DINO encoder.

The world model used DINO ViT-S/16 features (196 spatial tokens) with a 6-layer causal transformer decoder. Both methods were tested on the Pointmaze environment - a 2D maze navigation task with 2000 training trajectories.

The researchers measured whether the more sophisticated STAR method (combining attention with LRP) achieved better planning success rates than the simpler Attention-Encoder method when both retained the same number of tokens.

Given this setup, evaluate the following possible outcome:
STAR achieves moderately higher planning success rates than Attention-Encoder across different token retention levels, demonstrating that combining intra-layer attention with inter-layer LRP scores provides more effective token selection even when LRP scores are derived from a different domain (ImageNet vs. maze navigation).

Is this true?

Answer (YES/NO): NO